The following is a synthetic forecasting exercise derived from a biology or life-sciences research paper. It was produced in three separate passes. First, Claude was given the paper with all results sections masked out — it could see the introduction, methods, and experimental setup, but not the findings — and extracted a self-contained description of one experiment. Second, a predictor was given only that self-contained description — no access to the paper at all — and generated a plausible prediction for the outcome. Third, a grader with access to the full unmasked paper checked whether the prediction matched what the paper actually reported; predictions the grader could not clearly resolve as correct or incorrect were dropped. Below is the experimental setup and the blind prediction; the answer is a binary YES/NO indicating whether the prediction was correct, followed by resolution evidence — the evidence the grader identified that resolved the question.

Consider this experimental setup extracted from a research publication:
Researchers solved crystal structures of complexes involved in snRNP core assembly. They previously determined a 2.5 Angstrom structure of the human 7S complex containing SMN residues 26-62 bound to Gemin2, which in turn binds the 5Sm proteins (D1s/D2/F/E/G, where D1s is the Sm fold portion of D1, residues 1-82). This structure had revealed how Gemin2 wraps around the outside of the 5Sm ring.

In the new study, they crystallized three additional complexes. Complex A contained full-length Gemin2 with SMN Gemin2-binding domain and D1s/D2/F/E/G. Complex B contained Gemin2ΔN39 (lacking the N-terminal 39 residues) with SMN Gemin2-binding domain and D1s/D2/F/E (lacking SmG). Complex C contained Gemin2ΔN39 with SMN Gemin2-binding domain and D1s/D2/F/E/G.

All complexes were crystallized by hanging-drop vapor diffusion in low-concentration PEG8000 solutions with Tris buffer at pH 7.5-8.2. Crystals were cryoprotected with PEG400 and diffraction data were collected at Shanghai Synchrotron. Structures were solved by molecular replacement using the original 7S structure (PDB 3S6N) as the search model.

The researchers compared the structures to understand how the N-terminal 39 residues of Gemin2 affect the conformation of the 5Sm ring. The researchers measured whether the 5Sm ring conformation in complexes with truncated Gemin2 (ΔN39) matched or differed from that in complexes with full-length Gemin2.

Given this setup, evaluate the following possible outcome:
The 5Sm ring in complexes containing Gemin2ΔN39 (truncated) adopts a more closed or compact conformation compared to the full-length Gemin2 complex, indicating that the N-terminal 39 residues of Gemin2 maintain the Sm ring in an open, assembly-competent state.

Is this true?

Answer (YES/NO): NO